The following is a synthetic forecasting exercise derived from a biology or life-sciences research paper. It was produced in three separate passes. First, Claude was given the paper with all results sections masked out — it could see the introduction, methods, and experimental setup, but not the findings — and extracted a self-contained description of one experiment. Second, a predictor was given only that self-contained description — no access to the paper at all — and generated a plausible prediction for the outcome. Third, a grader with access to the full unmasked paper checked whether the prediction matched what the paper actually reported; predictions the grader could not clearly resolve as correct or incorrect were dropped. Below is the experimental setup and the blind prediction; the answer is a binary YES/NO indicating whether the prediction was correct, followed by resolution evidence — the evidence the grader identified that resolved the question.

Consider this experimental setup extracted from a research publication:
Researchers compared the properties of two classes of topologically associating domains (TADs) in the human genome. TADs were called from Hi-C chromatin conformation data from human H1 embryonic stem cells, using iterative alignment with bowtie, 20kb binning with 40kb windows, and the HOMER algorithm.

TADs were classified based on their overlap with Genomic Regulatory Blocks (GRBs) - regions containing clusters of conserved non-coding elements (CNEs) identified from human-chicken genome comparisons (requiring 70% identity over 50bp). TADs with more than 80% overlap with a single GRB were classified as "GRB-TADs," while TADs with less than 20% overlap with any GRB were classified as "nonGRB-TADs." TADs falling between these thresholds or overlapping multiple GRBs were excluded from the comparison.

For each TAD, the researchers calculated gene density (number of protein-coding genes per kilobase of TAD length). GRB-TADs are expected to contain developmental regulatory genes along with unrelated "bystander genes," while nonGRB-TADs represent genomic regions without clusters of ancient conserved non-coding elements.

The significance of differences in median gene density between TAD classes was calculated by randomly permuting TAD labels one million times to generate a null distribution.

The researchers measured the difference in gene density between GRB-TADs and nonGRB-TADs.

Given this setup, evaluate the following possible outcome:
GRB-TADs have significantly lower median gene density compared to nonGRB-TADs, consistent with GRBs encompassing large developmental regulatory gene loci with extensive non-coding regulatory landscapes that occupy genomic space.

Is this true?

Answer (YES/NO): YES